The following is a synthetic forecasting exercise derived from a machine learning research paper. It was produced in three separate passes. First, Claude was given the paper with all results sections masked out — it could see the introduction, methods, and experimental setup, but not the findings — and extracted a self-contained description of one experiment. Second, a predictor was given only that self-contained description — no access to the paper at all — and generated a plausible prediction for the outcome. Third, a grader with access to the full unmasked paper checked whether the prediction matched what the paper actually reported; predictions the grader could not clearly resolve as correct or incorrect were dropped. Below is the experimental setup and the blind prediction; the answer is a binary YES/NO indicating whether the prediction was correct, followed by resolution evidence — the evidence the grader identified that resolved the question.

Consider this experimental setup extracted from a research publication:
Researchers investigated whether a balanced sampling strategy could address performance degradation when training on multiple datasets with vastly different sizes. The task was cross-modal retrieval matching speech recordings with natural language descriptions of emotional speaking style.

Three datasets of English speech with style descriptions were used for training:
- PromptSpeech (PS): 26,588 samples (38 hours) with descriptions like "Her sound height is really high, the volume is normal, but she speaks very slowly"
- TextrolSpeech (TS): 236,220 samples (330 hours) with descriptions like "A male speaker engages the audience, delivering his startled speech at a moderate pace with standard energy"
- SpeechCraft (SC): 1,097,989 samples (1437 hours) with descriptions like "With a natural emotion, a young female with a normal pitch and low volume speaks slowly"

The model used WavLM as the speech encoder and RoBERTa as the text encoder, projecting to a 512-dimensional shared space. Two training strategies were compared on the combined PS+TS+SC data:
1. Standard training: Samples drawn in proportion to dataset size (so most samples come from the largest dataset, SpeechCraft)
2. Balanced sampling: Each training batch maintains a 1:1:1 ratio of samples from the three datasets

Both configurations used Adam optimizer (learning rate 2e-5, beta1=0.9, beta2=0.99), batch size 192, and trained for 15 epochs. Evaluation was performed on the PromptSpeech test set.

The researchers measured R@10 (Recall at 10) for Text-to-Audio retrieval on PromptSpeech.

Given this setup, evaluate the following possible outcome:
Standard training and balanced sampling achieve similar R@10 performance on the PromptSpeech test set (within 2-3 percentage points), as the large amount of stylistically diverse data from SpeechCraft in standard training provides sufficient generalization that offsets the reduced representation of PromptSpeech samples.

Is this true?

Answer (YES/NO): NO